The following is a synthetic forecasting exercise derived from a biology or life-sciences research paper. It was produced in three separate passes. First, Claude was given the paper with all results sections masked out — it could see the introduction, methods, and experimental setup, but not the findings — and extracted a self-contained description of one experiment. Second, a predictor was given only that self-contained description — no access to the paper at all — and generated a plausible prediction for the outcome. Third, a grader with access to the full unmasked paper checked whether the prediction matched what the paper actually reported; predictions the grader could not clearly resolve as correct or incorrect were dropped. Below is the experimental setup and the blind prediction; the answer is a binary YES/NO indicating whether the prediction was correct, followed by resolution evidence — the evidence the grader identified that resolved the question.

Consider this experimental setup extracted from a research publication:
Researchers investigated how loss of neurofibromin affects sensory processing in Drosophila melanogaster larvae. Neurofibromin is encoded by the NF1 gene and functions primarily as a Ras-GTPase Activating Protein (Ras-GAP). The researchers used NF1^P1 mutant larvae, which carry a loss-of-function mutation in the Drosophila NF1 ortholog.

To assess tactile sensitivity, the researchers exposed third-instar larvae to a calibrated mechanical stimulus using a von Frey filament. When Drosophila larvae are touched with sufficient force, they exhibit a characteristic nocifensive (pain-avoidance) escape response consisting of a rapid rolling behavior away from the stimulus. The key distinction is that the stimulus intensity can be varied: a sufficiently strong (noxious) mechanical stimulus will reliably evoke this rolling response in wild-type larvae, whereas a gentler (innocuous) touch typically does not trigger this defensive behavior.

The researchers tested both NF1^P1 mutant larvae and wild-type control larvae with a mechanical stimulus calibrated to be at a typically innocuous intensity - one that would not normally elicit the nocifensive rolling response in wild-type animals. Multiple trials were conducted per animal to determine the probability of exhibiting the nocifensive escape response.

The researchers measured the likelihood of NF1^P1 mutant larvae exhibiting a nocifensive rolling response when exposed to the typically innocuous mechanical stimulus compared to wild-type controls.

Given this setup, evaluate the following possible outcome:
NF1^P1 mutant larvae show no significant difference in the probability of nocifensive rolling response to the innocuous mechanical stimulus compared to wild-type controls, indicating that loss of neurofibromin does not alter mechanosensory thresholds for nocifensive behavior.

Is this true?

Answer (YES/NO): NO